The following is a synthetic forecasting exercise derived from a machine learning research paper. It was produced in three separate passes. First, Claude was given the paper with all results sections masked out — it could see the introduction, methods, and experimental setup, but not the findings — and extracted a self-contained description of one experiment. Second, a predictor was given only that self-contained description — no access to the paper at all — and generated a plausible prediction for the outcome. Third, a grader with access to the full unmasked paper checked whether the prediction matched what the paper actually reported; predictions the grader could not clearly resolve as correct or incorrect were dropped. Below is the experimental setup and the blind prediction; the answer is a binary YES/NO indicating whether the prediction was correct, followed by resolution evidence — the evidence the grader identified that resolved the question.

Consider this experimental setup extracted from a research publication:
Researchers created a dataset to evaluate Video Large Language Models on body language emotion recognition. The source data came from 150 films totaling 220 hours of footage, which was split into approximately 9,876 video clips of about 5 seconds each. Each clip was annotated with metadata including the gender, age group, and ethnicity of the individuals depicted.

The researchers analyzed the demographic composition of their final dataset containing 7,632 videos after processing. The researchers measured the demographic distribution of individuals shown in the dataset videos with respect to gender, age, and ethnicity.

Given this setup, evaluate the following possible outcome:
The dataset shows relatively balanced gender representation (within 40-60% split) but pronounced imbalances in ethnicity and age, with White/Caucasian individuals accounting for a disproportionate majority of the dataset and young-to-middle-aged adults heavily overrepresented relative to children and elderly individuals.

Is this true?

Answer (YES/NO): NO